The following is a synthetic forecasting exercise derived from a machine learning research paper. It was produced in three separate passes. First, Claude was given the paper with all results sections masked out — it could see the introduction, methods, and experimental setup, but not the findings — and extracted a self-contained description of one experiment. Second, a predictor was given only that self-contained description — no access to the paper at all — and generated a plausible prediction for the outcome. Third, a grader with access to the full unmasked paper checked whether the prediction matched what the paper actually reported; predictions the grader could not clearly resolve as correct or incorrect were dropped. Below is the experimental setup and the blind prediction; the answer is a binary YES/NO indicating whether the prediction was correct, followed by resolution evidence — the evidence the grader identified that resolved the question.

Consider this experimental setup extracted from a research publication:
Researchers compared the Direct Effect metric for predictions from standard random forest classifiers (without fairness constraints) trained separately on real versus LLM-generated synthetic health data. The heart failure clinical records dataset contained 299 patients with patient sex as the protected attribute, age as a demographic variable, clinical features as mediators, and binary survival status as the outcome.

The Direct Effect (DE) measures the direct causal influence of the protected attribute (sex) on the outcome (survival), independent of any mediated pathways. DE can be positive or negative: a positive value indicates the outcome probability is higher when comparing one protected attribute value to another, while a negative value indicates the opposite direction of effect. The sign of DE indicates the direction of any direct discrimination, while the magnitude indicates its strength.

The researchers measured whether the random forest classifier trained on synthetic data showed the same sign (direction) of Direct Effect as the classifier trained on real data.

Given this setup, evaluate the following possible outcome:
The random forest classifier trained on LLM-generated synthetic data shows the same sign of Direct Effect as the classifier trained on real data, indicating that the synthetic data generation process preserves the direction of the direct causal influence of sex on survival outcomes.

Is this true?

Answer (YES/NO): NO